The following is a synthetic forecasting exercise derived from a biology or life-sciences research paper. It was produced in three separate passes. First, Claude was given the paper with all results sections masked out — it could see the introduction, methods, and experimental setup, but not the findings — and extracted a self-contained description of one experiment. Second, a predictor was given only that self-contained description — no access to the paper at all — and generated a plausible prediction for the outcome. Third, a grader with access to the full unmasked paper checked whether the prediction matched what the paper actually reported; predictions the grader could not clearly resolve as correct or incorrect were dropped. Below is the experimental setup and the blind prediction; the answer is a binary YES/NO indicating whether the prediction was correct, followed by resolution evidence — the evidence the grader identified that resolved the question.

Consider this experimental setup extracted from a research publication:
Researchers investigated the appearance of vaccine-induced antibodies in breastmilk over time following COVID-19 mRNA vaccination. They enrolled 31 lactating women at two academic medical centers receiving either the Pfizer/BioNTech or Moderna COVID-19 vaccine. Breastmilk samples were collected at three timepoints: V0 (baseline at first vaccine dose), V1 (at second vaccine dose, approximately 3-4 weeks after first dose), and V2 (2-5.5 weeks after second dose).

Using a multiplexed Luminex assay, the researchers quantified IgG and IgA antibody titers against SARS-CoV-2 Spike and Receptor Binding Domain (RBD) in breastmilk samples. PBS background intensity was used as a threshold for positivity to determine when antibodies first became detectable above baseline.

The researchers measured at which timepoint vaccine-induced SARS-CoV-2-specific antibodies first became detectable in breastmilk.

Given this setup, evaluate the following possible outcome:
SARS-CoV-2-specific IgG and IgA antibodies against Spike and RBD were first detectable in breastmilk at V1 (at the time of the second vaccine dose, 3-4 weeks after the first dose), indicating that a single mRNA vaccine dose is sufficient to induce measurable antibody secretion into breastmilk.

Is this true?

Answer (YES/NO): NO